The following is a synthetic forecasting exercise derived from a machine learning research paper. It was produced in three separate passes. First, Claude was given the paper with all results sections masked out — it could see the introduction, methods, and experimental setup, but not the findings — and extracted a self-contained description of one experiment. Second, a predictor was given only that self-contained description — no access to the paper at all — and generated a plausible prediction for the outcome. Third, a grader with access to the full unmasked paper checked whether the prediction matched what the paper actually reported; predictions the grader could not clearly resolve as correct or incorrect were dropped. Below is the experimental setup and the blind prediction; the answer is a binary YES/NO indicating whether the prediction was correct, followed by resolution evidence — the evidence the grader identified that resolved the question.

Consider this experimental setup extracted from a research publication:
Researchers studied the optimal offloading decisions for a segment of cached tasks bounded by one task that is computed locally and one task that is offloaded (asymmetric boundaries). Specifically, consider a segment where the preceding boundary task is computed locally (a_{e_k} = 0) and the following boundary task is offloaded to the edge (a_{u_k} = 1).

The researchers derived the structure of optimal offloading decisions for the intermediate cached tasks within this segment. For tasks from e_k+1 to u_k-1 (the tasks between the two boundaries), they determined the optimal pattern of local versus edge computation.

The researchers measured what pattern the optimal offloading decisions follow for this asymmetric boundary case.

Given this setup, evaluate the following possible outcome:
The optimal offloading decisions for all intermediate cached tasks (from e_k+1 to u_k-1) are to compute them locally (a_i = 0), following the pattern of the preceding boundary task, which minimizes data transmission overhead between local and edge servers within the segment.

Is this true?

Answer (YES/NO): NO